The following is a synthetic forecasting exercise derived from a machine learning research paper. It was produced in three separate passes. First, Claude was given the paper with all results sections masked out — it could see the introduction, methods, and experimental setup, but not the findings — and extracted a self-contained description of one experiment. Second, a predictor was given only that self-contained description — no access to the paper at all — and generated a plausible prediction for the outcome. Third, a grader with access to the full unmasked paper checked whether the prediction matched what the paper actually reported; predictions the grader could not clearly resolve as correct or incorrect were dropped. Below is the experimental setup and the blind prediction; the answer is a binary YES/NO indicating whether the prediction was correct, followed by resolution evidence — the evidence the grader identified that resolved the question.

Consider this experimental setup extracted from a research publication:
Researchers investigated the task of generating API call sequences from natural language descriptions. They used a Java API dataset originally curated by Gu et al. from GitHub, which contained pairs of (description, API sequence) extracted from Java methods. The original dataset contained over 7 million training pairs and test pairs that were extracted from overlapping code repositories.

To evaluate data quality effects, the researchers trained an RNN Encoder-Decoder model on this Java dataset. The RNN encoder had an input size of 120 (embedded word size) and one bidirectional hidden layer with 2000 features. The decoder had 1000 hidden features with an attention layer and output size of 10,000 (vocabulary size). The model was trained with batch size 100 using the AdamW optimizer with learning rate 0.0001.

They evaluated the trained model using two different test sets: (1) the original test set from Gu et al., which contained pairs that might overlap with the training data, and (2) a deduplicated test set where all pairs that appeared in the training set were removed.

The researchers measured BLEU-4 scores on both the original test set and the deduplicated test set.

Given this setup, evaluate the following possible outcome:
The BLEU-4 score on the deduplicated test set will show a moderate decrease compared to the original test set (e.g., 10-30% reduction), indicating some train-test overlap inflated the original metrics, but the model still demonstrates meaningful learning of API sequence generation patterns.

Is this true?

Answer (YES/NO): NO